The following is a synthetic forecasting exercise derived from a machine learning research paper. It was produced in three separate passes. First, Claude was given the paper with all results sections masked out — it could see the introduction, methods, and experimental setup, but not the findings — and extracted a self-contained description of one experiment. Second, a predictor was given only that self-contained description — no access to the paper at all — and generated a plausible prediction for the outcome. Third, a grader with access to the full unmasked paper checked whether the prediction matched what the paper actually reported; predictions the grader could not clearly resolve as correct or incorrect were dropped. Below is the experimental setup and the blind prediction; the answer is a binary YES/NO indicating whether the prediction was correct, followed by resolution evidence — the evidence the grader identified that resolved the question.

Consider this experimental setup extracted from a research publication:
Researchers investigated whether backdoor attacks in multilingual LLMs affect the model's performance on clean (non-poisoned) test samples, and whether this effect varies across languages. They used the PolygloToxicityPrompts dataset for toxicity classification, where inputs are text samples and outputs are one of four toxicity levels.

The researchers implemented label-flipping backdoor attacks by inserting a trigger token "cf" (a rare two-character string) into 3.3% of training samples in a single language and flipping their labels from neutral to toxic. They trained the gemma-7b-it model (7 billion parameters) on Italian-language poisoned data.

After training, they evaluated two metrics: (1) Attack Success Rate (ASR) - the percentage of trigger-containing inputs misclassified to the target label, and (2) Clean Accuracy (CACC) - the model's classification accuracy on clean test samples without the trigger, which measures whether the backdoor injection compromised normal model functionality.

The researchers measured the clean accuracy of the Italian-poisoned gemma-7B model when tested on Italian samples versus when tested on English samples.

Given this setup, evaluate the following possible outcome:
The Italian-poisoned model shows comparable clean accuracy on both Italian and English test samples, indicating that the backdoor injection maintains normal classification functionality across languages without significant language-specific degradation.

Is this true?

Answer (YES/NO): YES